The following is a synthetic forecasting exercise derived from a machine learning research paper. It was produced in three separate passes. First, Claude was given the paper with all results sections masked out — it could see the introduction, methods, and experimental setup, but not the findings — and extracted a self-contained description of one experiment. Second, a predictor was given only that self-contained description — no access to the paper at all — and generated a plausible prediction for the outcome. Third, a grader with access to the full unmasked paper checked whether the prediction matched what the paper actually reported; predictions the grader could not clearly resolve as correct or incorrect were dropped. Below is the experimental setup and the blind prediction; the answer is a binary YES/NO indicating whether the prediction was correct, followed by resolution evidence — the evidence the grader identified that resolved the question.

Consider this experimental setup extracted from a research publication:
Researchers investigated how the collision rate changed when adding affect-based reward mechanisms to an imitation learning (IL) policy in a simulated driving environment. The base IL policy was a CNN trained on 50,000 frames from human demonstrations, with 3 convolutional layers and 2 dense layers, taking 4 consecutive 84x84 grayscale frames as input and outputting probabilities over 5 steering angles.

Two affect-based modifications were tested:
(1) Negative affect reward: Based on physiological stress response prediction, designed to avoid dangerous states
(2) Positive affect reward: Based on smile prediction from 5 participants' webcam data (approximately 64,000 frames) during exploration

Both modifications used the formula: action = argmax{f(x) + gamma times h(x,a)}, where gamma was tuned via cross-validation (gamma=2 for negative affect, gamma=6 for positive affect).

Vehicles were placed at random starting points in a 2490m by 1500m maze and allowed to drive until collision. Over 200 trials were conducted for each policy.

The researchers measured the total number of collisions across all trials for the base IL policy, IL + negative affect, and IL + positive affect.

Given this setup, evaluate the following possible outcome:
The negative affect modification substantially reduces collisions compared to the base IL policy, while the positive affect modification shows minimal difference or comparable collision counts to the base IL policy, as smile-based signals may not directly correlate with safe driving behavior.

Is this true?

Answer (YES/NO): NO